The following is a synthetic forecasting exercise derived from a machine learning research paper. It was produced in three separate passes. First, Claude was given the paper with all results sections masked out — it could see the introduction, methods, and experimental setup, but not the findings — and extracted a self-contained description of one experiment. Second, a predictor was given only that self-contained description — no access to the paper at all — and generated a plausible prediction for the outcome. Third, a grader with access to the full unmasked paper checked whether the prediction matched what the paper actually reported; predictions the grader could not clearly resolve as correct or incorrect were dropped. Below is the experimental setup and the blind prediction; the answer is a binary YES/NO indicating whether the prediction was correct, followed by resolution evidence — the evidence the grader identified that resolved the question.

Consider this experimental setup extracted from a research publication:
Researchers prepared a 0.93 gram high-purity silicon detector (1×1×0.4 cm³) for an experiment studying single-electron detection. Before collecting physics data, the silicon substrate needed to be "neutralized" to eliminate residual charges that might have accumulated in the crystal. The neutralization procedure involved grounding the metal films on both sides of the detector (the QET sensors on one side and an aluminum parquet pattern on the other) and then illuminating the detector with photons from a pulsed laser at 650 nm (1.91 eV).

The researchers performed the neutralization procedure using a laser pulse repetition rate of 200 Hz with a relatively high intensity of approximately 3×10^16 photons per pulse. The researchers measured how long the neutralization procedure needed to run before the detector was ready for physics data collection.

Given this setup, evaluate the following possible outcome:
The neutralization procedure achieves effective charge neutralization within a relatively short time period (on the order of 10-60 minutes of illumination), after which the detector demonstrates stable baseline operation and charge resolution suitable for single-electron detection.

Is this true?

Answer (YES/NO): NO